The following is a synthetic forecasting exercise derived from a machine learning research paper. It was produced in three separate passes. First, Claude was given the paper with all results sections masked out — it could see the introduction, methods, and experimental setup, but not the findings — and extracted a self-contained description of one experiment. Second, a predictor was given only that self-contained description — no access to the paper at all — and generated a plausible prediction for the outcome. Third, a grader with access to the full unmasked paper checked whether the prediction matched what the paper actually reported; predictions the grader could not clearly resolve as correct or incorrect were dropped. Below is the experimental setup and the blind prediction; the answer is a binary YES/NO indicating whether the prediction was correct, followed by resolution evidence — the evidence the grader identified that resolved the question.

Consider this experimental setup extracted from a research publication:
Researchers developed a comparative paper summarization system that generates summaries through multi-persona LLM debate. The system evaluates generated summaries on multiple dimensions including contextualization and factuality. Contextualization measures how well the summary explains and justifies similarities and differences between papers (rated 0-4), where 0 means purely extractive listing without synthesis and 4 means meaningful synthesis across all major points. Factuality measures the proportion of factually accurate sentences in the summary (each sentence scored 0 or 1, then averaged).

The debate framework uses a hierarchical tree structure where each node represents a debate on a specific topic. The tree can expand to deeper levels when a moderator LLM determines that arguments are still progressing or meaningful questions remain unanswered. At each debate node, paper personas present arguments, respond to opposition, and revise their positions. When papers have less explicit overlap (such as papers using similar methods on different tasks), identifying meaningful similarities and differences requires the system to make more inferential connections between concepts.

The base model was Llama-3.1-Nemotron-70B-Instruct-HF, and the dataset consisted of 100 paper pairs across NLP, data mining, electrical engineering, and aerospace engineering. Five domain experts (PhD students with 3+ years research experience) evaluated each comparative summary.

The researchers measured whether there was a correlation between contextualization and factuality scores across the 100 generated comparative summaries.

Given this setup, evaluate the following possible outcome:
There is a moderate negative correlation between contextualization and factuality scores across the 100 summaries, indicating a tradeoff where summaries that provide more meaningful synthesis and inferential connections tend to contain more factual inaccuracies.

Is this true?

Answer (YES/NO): NO